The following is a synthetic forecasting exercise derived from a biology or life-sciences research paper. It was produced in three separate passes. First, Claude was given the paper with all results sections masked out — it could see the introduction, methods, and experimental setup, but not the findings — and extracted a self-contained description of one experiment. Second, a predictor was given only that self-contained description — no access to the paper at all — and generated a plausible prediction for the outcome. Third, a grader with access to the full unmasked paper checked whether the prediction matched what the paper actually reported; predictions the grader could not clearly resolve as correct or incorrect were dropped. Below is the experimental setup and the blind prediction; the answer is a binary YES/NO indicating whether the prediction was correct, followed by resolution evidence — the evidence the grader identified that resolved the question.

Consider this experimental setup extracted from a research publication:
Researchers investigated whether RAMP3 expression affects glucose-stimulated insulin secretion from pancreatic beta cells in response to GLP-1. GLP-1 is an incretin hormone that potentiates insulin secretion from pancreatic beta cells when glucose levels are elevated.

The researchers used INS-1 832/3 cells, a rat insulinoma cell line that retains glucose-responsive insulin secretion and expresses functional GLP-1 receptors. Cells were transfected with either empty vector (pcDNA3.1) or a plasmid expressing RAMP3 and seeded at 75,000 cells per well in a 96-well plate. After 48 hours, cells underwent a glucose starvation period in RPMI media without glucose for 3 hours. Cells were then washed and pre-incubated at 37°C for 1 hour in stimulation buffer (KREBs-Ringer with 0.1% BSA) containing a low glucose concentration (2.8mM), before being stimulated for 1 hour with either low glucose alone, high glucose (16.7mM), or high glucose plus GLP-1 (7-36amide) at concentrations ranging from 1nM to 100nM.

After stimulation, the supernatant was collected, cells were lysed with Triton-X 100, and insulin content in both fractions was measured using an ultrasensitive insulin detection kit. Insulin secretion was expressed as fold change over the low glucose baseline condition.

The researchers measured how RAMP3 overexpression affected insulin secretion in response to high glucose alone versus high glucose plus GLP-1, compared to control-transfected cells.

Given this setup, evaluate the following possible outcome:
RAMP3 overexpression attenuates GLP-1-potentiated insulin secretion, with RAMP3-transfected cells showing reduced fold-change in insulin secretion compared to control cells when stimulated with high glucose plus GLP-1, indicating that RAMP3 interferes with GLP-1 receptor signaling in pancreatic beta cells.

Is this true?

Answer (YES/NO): NO